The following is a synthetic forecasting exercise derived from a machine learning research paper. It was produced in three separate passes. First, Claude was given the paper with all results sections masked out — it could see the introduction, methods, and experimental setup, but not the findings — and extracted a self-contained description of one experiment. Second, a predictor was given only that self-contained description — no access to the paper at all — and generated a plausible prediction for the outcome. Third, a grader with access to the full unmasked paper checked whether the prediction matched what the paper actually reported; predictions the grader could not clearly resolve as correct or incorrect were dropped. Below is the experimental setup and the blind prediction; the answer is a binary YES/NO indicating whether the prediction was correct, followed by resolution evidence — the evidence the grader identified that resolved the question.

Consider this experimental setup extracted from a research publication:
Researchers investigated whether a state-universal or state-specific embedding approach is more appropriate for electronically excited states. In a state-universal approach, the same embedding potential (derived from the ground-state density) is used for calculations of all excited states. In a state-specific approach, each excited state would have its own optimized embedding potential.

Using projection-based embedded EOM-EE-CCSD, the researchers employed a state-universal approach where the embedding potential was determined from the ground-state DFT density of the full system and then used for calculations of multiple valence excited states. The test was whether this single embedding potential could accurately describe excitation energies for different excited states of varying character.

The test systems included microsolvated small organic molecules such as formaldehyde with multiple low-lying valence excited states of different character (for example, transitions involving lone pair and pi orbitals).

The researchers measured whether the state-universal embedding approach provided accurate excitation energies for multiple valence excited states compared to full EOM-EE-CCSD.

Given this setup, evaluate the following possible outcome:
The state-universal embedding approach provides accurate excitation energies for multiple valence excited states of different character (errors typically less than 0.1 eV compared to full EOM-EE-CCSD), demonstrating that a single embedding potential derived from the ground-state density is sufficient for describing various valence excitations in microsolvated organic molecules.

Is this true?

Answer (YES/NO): NO